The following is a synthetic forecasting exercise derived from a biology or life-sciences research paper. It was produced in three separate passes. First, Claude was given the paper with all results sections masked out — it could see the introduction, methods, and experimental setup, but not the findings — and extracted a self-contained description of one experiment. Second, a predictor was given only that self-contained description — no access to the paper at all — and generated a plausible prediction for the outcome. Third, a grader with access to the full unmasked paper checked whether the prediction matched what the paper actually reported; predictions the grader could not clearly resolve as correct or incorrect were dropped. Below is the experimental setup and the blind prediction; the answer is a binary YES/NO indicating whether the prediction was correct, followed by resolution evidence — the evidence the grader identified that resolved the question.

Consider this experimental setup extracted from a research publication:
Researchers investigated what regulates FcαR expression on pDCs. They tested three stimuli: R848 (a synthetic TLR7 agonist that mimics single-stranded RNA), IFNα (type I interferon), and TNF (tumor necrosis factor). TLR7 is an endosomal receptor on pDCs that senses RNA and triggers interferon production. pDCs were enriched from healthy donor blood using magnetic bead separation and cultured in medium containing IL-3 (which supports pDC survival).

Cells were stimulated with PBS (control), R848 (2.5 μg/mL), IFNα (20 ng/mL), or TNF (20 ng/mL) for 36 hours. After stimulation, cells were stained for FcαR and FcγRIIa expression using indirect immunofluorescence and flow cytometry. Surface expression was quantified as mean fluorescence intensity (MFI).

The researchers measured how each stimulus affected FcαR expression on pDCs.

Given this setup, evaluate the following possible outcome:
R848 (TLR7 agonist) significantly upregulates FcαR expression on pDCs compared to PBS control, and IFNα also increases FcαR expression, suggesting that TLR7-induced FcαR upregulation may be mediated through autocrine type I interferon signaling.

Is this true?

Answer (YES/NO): NO